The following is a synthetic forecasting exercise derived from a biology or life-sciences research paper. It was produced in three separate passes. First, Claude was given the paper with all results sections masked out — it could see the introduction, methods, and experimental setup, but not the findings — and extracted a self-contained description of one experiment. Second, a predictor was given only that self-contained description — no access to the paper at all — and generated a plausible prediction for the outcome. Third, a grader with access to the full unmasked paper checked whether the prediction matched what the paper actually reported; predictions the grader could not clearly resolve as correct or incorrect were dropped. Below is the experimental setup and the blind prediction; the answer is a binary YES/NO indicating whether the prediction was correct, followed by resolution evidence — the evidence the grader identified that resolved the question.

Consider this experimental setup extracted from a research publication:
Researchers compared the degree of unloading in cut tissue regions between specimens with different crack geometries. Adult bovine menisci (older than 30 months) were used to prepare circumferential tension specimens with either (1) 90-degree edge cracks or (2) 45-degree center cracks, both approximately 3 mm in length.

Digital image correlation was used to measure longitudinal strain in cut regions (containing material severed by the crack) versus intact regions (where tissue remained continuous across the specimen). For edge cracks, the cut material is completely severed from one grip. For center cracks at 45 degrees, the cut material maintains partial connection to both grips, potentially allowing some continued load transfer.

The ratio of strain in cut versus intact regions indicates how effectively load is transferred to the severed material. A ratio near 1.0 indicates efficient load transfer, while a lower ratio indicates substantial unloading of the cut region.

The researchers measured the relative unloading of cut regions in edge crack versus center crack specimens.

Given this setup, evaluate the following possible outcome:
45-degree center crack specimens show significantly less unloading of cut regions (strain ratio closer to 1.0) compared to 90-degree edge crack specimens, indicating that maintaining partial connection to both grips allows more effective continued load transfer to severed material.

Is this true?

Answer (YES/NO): YES